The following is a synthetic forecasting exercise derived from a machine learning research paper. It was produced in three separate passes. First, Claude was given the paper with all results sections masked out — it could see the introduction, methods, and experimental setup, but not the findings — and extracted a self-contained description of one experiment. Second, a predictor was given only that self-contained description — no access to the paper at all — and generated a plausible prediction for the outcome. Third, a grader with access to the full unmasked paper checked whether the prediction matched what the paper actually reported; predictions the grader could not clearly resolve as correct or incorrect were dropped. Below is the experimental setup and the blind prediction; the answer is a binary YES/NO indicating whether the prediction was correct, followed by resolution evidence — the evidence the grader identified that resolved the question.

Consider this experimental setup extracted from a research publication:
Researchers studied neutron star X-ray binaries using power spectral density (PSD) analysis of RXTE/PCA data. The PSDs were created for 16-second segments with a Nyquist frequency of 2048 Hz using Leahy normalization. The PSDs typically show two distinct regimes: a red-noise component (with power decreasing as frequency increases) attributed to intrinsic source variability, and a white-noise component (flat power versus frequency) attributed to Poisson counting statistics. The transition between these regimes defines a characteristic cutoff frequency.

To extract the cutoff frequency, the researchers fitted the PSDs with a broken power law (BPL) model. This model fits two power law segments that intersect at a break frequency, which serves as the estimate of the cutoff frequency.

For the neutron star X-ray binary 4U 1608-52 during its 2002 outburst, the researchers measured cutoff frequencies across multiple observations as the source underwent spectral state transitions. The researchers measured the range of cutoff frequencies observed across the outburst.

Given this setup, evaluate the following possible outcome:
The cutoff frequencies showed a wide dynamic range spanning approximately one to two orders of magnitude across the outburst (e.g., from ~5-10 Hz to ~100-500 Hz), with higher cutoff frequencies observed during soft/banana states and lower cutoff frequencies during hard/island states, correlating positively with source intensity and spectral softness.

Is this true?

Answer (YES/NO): NO